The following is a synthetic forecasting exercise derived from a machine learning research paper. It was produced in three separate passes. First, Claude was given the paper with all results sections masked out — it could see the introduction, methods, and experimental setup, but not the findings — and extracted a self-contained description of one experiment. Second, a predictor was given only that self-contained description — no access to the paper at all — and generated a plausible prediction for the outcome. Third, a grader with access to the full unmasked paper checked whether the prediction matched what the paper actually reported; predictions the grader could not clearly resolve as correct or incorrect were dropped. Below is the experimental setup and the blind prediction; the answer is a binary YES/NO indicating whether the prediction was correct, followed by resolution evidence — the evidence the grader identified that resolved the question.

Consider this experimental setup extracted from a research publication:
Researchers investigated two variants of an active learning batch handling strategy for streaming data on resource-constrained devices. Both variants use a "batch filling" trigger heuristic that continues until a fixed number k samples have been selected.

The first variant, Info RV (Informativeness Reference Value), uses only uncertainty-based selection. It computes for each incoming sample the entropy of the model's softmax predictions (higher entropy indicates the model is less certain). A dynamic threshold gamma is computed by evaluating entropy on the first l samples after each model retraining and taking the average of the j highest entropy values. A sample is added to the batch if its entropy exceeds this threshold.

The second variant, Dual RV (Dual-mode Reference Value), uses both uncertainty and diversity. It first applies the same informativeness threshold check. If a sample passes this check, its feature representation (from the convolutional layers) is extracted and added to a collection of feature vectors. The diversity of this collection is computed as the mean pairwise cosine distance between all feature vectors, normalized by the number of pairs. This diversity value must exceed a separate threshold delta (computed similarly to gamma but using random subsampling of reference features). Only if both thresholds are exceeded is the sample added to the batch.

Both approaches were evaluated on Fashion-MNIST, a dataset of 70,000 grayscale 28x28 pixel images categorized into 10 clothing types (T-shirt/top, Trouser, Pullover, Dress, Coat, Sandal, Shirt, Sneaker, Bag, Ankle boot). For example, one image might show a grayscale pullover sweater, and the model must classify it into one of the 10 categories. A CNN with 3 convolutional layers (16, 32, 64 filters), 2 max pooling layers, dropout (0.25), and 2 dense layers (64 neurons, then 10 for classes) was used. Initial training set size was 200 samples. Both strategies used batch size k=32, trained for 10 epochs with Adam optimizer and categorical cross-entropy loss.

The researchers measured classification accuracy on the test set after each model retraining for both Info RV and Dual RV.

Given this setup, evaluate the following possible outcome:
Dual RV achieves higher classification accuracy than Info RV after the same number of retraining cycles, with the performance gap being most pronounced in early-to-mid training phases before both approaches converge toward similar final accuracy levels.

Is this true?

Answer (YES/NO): NO